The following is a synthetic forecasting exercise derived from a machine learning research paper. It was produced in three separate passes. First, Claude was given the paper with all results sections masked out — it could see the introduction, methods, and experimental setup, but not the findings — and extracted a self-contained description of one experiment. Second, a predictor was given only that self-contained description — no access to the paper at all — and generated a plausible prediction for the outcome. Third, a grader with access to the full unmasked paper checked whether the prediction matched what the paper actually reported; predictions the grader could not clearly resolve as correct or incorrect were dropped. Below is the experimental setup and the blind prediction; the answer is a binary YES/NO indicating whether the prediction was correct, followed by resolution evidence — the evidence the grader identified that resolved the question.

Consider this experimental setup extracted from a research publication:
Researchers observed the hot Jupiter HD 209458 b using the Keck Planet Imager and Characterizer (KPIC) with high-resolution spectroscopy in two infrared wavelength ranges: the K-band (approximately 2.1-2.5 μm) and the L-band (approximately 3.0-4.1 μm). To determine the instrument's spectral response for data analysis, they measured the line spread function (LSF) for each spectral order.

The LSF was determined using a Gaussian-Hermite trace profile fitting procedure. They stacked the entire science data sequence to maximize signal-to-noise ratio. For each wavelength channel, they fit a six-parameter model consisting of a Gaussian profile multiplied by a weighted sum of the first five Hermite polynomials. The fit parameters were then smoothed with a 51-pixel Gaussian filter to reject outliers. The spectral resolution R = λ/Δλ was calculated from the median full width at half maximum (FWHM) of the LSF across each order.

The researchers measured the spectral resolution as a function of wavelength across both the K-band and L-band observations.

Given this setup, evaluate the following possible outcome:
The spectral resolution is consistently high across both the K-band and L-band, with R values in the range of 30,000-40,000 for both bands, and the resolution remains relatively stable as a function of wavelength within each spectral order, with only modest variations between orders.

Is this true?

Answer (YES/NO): NO